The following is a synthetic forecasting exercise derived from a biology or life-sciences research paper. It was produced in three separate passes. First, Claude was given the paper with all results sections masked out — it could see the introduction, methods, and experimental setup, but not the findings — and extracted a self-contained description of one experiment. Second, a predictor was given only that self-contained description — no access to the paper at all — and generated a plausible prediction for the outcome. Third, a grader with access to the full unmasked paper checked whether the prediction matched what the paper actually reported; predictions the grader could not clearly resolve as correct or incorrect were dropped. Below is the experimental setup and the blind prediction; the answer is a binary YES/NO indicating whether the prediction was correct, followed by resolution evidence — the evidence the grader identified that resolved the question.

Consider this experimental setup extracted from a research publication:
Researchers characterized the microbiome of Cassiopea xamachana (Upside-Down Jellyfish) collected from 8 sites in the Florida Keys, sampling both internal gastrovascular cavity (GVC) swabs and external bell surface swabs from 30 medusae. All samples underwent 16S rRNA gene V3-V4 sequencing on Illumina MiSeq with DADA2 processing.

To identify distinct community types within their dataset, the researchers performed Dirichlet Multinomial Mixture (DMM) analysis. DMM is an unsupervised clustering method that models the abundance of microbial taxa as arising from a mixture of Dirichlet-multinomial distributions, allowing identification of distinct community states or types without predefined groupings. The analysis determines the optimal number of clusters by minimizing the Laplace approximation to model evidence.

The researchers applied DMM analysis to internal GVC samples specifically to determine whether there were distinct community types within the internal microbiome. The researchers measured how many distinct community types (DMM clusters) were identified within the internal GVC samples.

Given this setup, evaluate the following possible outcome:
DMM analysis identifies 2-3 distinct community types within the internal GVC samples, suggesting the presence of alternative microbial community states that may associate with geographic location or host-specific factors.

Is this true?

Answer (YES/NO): NO